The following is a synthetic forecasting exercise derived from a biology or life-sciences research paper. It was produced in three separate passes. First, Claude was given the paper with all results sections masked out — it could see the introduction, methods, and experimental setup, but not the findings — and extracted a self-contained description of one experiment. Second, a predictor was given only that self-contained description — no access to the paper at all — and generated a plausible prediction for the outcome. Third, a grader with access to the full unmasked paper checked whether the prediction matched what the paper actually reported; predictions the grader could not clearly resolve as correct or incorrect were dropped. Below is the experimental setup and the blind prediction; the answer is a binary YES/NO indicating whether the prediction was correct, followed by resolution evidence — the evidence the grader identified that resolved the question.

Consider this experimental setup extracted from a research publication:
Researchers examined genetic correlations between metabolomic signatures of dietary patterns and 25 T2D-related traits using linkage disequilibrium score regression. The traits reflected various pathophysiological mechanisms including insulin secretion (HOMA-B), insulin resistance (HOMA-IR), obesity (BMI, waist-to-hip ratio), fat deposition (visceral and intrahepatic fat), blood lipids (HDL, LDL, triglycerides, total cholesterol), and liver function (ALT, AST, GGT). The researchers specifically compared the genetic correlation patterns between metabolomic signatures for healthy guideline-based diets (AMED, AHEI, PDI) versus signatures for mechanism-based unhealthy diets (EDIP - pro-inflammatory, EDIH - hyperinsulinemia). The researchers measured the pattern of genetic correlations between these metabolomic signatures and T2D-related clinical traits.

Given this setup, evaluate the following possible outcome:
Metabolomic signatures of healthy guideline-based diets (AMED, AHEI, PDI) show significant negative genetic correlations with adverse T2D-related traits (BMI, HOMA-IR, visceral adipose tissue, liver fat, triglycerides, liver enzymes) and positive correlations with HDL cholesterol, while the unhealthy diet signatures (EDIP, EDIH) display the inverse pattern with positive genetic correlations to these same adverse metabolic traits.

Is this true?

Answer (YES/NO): YES